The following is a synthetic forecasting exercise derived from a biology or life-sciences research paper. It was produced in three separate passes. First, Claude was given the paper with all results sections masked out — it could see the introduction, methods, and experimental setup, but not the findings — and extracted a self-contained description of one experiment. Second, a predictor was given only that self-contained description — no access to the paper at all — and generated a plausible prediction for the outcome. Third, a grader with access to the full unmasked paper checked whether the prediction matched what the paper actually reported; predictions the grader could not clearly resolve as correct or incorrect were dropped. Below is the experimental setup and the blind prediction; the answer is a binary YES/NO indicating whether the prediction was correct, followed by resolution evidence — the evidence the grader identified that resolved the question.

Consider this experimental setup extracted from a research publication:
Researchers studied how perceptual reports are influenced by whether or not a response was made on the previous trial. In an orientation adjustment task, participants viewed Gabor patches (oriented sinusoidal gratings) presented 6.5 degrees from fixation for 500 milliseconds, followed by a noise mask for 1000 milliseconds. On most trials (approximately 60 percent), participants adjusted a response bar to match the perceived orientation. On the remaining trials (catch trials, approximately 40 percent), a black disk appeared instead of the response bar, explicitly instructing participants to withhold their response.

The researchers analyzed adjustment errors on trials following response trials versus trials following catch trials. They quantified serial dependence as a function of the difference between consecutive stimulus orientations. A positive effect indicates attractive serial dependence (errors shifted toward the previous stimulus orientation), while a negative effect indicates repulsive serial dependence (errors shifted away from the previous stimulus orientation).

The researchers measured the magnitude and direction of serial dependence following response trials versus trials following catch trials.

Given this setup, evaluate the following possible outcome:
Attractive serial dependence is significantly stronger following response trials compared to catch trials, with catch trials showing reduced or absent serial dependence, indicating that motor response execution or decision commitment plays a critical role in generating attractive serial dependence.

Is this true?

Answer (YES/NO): NO